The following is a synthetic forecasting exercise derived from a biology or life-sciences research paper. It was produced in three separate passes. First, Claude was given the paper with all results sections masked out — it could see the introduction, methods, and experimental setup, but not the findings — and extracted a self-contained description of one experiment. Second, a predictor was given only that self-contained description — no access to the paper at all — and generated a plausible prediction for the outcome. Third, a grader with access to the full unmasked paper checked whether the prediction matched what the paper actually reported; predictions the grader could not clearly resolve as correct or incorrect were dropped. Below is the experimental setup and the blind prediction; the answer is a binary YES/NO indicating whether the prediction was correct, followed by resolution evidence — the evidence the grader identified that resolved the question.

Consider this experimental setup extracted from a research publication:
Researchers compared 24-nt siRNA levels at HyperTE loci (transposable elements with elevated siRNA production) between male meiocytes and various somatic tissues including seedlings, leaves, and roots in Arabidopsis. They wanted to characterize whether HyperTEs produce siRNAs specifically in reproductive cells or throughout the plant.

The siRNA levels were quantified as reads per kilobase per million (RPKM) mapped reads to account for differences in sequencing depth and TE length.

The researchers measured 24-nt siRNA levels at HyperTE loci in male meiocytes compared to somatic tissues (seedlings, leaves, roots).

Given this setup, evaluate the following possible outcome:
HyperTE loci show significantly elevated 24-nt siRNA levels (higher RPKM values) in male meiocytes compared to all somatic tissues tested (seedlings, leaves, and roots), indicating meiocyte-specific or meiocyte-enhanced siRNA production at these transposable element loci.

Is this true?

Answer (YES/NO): YES